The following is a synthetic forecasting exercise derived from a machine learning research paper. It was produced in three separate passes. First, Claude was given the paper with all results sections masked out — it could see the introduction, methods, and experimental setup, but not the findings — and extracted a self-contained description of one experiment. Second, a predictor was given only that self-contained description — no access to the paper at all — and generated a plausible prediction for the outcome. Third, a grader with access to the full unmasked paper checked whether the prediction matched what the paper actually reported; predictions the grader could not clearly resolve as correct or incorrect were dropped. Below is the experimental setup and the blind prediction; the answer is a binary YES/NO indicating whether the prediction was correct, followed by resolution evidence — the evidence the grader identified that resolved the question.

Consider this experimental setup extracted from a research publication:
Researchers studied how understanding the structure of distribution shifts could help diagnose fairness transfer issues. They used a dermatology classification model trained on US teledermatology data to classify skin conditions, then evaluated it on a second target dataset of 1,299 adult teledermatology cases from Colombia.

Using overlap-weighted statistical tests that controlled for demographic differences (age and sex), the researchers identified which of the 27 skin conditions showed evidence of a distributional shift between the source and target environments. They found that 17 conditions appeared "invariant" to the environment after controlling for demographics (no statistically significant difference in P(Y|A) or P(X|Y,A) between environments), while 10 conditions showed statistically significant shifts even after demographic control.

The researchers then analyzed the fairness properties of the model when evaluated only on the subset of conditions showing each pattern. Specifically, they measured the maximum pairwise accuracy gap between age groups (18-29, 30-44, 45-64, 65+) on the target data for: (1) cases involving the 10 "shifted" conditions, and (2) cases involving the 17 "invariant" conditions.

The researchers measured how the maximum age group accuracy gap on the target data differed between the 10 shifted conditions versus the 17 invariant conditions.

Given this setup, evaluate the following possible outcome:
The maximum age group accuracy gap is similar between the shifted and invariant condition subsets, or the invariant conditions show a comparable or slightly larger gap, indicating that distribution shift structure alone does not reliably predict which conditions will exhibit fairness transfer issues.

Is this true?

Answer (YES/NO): NO